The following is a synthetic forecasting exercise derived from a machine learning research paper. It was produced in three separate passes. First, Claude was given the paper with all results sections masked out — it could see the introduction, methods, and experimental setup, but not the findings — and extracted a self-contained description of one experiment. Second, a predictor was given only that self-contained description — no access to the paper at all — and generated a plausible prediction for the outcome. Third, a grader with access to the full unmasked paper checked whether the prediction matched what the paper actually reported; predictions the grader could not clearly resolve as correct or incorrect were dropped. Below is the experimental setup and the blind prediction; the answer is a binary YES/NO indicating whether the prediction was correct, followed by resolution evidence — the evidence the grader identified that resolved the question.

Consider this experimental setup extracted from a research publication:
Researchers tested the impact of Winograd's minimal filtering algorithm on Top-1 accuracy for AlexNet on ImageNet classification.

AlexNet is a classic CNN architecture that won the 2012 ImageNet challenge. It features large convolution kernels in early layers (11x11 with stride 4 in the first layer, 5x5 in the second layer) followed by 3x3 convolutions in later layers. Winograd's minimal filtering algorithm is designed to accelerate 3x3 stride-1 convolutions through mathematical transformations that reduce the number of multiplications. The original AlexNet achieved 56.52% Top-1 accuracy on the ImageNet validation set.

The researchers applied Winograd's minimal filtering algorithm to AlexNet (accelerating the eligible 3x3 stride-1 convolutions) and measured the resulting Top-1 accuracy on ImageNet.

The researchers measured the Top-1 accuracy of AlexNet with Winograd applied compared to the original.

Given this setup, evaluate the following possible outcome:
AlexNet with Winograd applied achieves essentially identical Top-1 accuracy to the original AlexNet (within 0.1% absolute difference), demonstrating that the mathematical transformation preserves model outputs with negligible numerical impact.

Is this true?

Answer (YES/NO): YES